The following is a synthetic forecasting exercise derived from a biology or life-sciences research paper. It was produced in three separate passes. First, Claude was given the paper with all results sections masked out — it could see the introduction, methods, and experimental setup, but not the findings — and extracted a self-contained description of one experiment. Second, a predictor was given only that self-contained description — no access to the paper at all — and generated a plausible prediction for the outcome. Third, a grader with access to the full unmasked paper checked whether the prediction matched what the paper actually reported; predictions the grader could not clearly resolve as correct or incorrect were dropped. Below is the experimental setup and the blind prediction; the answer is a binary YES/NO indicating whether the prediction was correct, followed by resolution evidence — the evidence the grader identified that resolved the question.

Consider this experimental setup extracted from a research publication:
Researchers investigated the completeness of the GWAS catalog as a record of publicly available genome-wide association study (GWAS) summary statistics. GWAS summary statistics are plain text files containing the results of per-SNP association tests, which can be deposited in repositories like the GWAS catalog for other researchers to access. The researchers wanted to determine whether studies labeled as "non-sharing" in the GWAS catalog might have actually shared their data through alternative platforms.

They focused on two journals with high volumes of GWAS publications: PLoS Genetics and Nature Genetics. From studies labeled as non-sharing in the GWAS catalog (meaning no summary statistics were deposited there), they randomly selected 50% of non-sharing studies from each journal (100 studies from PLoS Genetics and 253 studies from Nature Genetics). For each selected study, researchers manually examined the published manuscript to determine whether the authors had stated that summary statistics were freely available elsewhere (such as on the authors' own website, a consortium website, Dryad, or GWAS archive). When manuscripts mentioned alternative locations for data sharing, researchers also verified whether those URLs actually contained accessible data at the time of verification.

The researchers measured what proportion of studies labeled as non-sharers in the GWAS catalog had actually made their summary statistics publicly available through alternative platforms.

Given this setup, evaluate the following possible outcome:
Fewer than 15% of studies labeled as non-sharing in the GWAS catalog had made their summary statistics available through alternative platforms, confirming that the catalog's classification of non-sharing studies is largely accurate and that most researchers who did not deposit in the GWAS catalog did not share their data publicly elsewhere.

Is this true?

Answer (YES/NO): YES